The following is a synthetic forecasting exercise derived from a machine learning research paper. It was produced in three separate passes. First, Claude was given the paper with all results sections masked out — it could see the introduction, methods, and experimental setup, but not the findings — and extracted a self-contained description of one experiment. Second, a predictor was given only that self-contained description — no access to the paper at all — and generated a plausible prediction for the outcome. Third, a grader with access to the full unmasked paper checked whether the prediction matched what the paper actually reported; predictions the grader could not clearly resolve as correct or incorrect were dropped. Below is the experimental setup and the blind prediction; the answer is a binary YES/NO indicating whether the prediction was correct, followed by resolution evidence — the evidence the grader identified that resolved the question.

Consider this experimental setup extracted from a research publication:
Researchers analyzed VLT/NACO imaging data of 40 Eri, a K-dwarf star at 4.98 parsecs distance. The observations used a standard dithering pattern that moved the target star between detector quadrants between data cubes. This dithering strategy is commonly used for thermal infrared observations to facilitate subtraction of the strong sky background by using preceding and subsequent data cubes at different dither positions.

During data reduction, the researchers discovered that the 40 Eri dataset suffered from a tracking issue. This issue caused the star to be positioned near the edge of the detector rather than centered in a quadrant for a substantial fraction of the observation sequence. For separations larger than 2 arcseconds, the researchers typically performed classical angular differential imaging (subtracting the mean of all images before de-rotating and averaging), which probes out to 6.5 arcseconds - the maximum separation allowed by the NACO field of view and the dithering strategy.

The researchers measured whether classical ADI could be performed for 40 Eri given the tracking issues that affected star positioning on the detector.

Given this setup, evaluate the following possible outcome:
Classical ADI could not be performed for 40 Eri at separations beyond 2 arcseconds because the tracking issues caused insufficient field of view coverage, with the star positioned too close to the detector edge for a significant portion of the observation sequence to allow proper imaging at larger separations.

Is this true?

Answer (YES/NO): YES